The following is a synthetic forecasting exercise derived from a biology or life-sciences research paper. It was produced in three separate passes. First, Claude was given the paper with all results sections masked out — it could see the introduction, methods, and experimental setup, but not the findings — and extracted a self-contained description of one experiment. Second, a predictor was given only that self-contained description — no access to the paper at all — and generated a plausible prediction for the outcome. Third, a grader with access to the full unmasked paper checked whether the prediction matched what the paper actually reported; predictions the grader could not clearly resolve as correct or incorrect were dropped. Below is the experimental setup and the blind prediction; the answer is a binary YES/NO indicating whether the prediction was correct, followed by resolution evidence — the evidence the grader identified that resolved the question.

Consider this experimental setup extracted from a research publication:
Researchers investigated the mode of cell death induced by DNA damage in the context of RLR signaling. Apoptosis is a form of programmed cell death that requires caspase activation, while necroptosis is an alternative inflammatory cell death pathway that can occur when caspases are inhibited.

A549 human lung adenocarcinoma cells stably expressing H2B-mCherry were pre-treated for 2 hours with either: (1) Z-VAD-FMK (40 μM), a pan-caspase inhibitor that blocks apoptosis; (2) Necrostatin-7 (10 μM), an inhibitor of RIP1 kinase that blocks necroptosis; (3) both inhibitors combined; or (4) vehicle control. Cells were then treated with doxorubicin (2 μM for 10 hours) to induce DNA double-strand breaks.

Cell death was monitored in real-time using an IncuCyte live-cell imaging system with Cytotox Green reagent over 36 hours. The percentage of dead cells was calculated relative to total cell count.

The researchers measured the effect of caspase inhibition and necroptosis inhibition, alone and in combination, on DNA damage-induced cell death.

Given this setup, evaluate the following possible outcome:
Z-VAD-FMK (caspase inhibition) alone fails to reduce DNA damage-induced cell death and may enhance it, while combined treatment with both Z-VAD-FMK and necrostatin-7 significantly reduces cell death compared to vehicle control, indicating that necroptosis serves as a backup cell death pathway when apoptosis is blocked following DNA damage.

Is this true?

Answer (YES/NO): NO